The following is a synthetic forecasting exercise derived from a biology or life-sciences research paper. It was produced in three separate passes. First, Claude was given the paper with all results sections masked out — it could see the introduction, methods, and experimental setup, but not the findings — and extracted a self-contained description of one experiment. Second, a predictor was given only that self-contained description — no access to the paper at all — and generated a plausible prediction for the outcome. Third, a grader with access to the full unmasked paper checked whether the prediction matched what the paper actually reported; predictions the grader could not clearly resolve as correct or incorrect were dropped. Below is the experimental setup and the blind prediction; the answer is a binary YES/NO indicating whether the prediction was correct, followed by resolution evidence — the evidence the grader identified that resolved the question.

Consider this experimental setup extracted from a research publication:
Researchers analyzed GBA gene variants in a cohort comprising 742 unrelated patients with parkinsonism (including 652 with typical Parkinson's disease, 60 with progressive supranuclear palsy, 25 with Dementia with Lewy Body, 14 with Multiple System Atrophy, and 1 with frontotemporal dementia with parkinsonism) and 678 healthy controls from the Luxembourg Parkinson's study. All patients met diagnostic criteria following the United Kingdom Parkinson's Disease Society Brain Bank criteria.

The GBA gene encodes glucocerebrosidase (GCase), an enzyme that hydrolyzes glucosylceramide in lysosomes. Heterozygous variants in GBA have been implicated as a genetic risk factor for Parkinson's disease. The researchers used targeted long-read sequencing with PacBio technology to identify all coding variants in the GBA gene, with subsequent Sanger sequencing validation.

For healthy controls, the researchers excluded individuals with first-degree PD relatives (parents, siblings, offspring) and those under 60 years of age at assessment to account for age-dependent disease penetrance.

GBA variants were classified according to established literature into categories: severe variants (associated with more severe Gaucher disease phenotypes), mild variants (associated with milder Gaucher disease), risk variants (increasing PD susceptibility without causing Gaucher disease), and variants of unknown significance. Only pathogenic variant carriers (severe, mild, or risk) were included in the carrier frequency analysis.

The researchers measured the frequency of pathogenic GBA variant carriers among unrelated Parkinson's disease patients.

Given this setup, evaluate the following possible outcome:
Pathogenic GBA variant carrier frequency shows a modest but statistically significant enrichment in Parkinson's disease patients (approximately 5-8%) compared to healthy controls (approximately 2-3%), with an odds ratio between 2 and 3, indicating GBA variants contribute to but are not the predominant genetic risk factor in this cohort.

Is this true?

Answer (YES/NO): NO